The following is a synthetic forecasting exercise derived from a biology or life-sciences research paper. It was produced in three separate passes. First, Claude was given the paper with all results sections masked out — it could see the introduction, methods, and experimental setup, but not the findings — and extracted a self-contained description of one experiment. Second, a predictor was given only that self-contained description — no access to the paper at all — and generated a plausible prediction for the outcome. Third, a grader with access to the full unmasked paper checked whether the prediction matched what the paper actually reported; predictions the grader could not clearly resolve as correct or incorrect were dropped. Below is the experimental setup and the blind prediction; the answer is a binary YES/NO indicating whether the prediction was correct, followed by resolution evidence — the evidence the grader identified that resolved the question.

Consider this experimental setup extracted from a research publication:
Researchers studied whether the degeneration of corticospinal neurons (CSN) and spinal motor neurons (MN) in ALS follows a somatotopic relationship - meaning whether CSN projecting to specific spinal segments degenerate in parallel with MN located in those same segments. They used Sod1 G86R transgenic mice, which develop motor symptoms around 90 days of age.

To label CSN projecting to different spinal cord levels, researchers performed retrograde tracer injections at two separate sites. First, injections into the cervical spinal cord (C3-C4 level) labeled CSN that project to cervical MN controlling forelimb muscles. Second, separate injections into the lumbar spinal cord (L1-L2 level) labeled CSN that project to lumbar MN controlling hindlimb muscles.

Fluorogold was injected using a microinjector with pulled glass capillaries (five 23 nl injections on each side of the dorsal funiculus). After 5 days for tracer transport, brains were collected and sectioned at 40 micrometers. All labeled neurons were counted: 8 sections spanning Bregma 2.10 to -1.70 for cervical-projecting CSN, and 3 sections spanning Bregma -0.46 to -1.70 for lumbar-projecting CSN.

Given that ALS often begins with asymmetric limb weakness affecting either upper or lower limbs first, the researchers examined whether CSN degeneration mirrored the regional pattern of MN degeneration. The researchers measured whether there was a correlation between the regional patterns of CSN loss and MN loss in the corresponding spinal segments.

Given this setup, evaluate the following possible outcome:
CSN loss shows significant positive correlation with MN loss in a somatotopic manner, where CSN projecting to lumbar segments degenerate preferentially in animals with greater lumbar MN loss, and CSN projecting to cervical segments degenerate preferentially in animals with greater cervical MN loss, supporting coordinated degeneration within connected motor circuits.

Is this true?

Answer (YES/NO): NO